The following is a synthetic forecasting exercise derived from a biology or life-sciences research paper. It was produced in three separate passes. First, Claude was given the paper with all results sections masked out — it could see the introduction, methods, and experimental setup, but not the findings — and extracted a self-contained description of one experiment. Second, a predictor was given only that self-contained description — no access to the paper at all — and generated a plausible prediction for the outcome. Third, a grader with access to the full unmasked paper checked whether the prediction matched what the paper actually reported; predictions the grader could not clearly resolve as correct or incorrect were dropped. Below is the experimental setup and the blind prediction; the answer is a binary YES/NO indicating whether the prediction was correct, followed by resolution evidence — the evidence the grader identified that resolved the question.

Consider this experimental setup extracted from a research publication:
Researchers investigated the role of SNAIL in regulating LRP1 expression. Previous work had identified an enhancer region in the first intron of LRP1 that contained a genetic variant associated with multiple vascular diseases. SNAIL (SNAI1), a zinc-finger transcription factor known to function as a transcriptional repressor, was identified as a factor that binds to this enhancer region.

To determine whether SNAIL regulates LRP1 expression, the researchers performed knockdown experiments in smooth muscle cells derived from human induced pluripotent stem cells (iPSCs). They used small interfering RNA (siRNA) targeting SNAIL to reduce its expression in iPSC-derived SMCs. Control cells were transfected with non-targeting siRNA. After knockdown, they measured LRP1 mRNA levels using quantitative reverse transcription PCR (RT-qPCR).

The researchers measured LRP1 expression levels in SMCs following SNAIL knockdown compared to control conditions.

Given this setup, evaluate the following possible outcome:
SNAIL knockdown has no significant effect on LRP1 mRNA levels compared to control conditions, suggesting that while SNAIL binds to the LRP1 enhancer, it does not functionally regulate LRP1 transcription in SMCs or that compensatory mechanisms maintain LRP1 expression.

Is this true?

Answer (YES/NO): NO